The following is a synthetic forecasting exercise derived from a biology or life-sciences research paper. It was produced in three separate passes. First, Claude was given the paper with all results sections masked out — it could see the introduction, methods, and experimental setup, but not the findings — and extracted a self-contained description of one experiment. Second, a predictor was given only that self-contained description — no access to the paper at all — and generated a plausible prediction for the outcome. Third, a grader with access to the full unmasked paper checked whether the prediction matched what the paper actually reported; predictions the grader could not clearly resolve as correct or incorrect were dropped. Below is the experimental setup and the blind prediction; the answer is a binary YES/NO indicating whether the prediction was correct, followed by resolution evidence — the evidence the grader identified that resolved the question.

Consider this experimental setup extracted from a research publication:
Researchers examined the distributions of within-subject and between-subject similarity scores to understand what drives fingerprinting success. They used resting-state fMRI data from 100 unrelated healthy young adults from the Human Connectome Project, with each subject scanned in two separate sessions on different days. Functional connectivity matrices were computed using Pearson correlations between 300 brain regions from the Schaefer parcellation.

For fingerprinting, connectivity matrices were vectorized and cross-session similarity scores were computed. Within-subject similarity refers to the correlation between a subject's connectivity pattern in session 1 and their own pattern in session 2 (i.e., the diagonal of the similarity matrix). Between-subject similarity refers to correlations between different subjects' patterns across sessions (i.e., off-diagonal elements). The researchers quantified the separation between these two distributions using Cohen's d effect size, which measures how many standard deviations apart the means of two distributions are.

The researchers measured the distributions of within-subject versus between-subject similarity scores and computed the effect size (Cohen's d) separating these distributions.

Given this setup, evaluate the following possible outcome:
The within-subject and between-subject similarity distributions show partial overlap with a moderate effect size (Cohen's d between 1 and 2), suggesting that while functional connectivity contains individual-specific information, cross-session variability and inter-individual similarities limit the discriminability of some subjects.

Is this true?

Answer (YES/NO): NO